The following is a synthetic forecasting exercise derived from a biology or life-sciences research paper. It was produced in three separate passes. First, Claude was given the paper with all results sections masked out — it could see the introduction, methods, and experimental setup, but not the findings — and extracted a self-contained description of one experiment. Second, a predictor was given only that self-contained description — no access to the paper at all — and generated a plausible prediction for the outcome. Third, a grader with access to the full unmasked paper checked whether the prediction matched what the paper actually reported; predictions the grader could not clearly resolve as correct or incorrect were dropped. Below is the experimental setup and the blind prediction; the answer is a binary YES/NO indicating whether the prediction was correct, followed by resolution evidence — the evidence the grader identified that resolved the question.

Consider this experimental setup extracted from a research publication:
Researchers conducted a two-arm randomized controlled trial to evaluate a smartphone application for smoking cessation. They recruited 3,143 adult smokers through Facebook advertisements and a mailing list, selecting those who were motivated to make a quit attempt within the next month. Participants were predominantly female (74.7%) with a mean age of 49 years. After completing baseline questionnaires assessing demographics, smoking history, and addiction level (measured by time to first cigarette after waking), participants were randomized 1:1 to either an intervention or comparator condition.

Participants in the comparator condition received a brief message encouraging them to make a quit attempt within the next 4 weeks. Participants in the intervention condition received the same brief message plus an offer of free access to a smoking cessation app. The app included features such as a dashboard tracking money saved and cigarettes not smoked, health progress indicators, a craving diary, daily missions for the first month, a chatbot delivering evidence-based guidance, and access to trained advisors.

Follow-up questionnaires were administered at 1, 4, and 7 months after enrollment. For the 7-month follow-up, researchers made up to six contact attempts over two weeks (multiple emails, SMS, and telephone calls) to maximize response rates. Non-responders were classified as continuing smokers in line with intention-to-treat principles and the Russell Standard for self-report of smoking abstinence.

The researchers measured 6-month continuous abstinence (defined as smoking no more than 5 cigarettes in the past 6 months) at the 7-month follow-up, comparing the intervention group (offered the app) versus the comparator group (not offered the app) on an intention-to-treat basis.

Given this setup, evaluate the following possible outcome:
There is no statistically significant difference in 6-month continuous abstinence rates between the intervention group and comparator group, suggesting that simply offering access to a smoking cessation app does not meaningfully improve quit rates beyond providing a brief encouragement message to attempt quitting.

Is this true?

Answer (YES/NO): YES